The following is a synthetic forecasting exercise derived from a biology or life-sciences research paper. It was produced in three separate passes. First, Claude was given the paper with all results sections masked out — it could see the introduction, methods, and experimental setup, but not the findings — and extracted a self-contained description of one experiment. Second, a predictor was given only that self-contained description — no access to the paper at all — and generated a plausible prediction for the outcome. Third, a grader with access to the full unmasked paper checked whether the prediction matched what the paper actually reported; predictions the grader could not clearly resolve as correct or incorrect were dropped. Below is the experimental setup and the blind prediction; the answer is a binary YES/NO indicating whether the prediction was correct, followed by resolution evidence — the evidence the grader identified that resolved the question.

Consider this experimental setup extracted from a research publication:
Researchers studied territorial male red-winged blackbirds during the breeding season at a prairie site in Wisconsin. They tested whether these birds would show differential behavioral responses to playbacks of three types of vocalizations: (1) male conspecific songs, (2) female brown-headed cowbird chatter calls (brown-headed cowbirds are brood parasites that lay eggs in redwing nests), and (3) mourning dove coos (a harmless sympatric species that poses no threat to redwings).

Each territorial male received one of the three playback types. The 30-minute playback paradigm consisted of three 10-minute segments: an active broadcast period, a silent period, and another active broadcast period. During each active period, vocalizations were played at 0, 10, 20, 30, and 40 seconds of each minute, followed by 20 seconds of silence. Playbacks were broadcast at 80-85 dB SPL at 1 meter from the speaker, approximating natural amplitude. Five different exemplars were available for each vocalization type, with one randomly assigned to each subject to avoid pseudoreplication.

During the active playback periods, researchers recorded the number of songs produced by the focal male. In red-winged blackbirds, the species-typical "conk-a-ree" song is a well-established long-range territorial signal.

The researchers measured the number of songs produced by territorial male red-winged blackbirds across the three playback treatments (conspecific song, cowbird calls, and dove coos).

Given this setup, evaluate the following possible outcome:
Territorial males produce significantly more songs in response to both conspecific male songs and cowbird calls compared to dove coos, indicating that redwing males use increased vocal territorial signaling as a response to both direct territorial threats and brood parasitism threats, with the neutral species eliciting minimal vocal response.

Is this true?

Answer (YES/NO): NO